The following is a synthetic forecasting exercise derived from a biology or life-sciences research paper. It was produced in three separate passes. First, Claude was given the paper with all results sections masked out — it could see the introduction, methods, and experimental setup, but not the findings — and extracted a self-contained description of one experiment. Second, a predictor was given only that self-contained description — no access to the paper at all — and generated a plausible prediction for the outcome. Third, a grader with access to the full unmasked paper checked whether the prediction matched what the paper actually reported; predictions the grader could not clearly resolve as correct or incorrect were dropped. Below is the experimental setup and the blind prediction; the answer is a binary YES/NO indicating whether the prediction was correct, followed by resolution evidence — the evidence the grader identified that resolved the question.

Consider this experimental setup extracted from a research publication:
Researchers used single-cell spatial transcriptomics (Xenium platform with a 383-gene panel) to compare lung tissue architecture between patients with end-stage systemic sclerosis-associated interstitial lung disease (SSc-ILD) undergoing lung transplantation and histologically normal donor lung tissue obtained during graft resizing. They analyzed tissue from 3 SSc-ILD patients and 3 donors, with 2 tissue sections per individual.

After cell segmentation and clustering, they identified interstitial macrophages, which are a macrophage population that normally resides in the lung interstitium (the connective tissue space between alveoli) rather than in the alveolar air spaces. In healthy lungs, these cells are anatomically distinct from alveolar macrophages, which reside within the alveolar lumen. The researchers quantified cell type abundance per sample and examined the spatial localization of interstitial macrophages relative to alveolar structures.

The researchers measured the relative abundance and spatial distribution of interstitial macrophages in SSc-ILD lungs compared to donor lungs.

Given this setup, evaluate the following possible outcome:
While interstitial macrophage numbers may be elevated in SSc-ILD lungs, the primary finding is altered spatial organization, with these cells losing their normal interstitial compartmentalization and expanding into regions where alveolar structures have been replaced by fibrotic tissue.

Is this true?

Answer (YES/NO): NO